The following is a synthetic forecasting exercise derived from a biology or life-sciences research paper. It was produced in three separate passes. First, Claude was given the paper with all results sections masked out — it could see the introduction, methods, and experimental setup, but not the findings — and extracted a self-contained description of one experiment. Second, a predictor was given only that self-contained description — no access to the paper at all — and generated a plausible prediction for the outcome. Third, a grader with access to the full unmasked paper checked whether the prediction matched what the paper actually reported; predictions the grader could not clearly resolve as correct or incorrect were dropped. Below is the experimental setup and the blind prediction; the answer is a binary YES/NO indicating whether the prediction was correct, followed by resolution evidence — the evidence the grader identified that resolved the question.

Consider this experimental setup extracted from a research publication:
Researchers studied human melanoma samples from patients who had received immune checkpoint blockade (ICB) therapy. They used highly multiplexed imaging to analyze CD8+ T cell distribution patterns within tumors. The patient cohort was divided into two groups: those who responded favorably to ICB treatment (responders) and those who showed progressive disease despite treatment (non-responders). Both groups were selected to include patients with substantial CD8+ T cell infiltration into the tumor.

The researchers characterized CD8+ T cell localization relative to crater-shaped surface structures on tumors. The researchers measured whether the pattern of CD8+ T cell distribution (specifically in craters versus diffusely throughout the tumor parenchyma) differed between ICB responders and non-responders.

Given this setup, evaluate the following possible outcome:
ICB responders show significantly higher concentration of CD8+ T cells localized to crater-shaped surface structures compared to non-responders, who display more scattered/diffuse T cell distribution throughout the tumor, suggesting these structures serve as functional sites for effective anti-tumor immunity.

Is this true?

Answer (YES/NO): YES